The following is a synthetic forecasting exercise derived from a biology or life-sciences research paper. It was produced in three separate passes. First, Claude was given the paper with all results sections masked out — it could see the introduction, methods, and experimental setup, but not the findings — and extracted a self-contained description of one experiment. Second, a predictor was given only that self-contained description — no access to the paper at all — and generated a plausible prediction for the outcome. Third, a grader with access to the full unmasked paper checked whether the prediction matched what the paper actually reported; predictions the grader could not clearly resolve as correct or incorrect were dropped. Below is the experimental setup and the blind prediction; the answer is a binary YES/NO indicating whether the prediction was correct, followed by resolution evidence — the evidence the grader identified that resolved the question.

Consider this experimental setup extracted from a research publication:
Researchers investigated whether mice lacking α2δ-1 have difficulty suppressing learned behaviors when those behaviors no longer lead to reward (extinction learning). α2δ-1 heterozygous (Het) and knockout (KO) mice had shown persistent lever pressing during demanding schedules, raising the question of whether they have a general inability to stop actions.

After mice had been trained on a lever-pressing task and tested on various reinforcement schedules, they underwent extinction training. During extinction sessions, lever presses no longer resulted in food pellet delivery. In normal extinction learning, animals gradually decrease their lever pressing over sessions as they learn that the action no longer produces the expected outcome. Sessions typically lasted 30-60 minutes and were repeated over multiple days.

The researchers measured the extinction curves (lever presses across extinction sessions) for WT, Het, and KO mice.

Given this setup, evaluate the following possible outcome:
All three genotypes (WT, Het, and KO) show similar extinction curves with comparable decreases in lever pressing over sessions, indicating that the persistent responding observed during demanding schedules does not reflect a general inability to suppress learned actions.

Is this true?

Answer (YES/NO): YES